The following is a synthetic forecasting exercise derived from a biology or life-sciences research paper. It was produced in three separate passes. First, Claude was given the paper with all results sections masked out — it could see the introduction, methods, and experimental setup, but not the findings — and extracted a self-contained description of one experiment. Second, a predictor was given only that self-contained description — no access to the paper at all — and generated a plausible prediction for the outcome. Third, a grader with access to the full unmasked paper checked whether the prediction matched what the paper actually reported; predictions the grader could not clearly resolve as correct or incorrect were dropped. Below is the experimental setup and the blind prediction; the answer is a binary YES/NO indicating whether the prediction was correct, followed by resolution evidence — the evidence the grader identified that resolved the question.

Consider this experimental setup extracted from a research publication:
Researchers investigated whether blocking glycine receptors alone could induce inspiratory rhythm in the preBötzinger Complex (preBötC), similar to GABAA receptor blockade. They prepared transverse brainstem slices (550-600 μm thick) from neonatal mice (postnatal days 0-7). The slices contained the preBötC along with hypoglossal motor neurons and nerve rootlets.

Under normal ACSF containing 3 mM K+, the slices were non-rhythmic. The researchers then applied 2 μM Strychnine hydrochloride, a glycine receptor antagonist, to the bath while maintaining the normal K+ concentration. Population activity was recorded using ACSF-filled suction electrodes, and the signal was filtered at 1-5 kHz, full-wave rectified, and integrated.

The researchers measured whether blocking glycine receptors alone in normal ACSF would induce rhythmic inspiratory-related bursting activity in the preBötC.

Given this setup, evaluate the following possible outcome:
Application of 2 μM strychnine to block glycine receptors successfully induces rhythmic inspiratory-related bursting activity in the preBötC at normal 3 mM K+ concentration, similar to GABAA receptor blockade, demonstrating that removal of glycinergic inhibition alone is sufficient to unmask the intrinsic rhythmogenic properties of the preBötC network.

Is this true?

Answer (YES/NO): NO